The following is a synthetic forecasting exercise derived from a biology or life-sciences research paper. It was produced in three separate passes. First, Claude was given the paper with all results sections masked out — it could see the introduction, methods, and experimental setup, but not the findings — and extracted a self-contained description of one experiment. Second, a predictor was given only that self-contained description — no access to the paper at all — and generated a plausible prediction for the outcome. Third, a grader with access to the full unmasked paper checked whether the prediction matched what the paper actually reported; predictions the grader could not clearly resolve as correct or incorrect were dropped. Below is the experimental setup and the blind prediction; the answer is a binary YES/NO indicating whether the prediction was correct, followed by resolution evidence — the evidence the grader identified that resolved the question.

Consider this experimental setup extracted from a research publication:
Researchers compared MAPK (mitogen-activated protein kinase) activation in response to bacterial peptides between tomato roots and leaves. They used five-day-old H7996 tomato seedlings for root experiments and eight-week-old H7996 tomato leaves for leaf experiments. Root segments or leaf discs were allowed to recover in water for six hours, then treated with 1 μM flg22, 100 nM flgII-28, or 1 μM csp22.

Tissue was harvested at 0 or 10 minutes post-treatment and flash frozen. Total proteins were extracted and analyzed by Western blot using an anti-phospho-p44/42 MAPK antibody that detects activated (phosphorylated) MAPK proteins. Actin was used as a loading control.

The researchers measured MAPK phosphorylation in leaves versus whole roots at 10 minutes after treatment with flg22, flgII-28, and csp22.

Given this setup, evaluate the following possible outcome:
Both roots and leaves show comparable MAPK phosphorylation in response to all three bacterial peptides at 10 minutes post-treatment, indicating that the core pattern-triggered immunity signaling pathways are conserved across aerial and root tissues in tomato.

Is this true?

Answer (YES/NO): NO